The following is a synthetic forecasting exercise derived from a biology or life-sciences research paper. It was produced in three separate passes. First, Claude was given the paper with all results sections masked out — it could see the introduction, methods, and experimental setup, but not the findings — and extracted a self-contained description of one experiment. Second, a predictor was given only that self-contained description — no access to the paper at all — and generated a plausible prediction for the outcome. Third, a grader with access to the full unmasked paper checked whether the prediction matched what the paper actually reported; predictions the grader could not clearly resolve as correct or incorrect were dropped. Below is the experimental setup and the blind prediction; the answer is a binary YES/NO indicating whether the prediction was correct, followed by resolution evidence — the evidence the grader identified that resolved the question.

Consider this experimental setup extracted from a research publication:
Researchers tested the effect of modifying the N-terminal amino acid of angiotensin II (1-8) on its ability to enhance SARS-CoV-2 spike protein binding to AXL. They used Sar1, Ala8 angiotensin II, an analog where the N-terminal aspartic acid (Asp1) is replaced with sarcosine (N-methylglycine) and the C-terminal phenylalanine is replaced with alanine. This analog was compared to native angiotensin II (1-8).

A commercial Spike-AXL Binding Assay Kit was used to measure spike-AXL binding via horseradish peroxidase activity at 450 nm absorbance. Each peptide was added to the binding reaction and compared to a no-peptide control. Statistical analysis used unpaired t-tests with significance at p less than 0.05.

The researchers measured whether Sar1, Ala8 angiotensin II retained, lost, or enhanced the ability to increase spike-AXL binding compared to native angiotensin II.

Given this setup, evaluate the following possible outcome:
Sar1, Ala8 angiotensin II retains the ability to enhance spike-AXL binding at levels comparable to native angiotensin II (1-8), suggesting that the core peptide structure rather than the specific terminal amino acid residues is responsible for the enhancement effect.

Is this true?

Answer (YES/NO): NO